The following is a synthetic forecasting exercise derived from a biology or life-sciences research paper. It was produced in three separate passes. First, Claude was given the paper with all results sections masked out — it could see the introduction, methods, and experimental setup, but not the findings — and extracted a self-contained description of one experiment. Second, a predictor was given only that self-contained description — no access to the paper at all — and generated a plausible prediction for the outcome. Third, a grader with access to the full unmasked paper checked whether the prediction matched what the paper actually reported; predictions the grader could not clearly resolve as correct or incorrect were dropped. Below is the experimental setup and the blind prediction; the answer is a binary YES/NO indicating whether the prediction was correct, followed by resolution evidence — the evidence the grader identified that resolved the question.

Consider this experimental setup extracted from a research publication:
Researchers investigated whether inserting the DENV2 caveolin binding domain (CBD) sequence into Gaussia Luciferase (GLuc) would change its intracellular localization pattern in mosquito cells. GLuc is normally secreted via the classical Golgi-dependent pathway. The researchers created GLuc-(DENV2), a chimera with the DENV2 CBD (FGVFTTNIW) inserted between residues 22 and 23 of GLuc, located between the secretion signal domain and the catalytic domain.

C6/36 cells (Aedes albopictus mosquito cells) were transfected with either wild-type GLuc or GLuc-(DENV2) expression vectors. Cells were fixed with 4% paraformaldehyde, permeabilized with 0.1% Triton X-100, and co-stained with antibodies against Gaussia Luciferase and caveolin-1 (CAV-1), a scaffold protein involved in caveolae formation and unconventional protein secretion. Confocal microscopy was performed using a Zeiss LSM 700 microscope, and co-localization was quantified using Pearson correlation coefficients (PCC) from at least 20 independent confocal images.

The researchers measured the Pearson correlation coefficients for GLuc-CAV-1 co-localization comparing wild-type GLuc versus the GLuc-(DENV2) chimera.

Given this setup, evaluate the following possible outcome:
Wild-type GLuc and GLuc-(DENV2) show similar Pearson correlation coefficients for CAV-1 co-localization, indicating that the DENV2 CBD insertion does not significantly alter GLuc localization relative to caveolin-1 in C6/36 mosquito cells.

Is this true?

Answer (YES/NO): YES